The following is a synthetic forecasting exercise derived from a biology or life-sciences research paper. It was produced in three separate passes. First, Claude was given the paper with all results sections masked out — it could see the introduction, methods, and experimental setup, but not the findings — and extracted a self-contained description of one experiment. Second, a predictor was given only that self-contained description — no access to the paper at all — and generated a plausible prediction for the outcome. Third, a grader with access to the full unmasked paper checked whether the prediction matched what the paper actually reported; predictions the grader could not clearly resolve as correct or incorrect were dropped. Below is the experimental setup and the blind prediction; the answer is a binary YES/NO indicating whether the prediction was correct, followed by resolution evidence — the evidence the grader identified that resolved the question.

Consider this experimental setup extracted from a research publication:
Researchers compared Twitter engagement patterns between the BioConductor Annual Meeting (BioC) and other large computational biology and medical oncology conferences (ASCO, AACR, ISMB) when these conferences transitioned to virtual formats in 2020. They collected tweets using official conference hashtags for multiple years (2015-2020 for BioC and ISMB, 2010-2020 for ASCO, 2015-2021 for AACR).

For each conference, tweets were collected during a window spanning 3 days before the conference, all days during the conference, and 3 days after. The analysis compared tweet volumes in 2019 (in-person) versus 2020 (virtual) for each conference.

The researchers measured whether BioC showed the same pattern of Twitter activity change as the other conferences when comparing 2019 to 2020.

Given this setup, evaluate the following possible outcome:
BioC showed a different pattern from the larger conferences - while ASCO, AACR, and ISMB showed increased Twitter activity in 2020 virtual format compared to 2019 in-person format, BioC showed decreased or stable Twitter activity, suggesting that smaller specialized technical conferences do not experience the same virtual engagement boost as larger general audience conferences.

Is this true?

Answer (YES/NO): NO